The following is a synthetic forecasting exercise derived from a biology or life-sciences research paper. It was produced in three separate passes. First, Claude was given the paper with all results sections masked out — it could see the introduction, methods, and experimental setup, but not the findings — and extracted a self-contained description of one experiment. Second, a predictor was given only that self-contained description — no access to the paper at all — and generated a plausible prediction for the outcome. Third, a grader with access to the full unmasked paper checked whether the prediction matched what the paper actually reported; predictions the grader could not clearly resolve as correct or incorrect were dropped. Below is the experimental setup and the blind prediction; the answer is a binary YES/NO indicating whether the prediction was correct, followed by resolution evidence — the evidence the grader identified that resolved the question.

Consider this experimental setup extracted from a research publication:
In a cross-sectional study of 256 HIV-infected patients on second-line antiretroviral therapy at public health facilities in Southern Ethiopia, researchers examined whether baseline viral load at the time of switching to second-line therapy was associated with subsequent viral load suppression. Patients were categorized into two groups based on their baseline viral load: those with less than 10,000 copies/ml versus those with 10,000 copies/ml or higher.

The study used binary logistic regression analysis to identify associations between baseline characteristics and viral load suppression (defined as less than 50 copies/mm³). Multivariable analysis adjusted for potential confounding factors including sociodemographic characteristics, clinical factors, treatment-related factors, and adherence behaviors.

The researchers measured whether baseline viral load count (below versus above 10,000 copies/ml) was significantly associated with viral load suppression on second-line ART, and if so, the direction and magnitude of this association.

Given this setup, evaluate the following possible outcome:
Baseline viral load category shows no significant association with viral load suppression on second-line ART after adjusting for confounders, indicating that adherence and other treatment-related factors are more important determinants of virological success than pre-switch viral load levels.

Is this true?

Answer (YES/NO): NO